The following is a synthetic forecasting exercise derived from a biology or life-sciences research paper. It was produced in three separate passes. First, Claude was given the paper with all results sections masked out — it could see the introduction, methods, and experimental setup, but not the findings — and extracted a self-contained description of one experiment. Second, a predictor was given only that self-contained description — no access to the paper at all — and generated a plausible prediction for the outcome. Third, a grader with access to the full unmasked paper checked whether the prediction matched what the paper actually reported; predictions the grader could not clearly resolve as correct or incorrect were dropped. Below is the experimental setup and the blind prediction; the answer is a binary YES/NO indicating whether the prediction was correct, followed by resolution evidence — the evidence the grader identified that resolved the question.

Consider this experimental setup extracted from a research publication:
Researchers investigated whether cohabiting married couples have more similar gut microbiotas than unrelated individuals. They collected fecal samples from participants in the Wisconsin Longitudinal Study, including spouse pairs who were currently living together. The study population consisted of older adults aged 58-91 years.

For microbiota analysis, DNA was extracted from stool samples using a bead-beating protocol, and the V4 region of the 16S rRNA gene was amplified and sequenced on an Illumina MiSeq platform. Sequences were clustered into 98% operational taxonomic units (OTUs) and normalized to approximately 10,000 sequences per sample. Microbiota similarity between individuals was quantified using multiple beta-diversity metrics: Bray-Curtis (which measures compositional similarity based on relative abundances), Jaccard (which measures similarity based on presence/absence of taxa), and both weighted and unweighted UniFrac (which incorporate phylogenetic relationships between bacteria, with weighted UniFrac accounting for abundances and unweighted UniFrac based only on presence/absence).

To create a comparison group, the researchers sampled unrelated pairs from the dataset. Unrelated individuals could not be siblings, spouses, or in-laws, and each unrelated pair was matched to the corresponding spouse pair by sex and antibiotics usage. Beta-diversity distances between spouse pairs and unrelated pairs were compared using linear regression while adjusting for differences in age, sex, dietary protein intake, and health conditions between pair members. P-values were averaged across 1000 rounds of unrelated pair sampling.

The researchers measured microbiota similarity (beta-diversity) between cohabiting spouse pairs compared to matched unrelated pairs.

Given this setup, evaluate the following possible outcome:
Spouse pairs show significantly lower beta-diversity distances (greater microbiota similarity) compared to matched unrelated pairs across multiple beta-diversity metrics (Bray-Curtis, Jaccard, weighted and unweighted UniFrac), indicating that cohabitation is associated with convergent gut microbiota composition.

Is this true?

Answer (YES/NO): NO